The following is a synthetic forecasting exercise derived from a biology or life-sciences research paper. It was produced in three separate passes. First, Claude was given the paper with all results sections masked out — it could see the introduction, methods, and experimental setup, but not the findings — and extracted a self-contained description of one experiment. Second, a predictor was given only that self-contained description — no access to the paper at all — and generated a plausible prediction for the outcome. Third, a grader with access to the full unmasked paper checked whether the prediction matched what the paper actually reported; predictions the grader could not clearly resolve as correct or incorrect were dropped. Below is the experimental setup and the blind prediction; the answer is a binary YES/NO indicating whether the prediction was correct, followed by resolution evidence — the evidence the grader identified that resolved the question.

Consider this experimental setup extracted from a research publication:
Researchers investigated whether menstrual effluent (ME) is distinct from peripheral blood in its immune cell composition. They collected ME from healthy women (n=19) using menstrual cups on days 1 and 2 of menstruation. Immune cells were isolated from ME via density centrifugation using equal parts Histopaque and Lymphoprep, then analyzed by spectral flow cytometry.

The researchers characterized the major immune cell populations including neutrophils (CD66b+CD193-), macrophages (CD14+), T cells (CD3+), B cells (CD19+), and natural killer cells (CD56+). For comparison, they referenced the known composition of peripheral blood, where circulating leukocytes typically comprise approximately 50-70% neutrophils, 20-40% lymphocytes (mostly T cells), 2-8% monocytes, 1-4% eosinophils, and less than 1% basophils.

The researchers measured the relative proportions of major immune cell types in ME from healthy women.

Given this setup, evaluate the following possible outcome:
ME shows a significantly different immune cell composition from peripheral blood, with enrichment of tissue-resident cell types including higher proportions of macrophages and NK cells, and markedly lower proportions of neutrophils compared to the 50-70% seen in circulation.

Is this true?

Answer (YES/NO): NO